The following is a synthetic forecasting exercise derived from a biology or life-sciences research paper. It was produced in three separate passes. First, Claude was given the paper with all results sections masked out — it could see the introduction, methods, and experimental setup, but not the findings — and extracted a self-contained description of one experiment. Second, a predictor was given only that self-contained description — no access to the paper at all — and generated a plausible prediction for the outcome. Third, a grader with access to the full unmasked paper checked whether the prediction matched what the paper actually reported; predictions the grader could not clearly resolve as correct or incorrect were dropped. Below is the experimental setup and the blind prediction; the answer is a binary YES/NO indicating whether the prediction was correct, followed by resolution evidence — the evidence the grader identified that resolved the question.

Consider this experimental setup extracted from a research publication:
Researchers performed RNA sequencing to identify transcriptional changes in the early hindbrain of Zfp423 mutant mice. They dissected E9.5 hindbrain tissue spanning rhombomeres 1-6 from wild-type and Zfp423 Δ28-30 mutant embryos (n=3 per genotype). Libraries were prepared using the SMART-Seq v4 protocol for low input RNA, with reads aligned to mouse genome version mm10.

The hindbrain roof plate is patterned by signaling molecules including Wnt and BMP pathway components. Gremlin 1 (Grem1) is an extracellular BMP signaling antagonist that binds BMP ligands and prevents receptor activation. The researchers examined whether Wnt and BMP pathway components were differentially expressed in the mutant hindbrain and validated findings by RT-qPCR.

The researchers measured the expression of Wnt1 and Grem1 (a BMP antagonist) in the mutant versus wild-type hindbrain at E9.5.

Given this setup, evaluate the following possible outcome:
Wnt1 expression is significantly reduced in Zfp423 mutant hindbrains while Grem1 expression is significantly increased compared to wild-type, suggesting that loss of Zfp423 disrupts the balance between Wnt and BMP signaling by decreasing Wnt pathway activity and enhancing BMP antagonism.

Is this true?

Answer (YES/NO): YES